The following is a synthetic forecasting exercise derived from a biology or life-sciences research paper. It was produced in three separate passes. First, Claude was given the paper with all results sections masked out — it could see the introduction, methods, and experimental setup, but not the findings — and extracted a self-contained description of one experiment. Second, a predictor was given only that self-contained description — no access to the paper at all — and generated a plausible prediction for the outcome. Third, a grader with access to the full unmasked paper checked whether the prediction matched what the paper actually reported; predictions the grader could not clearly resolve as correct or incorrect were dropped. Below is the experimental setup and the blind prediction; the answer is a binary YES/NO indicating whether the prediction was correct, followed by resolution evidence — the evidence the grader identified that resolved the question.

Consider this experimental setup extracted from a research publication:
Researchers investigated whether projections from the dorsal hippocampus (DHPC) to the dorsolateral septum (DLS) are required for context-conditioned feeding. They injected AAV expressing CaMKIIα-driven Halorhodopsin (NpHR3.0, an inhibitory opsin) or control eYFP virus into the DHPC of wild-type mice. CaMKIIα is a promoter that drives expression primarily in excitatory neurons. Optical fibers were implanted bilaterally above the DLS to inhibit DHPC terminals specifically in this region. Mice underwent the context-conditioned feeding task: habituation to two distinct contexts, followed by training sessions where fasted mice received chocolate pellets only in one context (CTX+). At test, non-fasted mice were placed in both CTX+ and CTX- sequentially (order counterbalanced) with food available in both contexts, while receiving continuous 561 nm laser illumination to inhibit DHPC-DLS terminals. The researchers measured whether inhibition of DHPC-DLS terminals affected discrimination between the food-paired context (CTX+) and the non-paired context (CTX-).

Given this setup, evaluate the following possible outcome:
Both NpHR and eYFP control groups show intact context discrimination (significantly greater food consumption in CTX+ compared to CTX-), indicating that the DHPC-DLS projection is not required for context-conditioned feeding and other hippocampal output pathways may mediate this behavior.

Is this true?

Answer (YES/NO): NO